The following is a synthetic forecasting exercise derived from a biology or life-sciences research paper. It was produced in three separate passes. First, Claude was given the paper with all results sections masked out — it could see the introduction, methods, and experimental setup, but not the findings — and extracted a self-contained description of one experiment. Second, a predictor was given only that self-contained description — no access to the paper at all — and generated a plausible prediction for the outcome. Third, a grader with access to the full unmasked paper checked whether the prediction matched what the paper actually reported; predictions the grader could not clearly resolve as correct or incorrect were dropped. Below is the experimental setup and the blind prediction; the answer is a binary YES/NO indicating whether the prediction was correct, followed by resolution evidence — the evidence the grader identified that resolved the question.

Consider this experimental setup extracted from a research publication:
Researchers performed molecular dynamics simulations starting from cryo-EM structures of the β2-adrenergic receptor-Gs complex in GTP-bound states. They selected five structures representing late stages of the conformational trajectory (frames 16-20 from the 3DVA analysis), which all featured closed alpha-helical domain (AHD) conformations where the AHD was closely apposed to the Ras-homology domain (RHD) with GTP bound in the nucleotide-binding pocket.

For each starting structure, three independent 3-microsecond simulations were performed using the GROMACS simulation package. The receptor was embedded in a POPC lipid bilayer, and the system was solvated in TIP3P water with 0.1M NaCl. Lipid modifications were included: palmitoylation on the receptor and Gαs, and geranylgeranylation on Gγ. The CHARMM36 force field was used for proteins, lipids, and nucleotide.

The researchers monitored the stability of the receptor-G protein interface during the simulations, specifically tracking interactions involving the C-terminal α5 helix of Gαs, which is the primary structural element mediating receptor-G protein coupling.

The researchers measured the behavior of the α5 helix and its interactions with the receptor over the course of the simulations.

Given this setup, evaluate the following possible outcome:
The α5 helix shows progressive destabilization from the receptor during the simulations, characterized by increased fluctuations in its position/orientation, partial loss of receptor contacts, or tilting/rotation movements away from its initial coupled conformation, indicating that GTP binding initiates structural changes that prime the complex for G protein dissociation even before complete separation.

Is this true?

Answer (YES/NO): YES